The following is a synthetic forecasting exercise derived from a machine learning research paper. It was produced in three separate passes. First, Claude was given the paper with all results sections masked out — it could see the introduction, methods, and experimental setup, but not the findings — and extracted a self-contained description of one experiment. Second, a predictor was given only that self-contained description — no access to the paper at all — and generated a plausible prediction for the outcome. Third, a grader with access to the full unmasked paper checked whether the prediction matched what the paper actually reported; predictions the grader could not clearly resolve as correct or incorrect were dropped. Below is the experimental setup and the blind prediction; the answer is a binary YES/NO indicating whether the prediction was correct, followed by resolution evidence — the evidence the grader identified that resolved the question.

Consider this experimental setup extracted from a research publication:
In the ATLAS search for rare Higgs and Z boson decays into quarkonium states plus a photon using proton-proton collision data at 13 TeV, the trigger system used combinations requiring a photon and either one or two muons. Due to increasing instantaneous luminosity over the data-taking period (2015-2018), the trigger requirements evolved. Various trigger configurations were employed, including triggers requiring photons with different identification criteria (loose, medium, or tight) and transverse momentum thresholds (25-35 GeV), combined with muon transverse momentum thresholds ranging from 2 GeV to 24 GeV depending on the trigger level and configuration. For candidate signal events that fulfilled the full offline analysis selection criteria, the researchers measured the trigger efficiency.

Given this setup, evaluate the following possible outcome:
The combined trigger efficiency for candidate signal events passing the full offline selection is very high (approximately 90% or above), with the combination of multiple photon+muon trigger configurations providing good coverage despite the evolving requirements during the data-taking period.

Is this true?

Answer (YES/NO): YES